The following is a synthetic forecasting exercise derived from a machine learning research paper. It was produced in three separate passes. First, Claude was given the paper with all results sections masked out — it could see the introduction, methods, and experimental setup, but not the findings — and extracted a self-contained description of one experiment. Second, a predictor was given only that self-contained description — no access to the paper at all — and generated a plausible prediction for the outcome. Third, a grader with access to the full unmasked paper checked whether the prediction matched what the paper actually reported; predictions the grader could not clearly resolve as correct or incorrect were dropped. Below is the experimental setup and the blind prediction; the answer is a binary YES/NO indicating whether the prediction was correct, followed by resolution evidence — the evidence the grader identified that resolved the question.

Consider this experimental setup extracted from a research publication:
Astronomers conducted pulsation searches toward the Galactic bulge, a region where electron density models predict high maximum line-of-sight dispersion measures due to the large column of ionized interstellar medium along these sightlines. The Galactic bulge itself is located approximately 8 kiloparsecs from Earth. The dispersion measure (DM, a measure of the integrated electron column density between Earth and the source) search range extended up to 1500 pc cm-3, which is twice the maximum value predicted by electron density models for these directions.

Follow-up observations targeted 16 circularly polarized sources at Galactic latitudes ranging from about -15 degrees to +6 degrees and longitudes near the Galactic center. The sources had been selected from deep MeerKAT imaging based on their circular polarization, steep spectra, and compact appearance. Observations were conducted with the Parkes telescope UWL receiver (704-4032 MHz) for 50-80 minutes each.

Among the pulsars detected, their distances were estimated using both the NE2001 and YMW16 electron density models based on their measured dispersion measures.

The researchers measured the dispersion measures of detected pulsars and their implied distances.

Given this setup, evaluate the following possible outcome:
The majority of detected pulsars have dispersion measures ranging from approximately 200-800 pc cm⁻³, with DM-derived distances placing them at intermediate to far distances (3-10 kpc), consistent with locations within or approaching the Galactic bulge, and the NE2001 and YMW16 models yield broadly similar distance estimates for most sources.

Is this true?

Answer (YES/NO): NO